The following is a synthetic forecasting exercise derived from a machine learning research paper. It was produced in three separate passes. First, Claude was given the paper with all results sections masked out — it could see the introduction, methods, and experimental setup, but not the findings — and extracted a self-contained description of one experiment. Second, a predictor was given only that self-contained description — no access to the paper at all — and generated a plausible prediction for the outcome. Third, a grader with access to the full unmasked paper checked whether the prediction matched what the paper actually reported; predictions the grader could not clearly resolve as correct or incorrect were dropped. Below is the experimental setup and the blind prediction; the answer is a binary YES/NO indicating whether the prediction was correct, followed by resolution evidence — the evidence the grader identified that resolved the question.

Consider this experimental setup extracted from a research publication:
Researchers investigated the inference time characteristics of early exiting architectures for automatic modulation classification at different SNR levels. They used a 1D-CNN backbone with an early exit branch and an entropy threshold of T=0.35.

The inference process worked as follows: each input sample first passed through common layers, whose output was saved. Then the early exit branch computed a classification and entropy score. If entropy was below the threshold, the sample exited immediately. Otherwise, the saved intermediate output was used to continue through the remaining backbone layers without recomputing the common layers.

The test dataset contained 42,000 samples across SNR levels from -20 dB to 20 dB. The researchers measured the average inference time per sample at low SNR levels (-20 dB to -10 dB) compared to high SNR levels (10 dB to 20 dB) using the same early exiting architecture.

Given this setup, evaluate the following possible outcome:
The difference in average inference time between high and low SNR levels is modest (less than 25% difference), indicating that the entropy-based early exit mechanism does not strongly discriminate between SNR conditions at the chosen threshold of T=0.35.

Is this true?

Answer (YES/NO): NO